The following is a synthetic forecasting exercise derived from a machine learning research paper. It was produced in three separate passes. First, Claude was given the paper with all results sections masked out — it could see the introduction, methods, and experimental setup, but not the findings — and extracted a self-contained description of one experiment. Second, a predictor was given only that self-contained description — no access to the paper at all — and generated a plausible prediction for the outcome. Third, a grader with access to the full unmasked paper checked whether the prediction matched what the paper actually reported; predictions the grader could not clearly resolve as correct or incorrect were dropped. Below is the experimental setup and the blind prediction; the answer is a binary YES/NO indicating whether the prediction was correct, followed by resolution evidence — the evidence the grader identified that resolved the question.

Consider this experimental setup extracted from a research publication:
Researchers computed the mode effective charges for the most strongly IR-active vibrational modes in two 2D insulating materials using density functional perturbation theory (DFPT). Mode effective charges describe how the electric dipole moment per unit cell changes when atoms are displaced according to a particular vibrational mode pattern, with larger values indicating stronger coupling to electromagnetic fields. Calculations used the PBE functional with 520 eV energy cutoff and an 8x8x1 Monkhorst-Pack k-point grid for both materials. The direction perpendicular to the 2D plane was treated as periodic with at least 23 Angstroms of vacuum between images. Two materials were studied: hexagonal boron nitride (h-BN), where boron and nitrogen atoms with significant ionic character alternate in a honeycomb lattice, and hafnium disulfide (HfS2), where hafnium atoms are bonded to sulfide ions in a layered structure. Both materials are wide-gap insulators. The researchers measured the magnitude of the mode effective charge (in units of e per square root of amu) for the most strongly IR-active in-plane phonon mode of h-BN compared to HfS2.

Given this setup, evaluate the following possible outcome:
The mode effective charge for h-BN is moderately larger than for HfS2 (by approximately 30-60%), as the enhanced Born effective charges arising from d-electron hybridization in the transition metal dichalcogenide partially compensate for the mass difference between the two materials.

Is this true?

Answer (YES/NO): NO